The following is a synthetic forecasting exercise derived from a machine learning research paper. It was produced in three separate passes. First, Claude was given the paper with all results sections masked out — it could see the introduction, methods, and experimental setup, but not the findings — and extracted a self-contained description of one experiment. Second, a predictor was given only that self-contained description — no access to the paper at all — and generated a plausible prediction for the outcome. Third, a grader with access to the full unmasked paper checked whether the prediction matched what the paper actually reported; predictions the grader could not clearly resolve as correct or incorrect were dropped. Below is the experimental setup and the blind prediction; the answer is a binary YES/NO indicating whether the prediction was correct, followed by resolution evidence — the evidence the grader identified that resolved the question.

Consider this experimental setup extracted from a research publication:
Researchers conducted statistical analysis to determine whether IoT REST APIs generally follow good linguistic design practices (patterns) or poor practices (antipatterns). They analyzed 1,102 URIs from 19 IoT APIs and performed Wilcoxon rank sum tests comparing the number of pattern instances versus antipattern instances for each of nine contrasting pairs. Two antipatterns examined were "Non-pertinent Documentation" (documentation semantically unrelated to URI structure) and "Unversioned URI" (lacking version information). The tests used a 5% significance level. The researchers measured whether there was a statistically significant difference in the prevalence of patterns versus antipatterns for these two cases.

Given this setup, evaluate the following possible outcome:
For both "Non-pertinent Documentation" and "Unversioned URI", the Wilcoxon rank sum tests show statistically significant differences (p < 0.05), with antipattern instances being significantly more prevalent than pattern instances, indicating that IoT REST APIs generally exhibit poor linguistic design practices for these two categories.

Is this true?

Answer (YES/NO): NO